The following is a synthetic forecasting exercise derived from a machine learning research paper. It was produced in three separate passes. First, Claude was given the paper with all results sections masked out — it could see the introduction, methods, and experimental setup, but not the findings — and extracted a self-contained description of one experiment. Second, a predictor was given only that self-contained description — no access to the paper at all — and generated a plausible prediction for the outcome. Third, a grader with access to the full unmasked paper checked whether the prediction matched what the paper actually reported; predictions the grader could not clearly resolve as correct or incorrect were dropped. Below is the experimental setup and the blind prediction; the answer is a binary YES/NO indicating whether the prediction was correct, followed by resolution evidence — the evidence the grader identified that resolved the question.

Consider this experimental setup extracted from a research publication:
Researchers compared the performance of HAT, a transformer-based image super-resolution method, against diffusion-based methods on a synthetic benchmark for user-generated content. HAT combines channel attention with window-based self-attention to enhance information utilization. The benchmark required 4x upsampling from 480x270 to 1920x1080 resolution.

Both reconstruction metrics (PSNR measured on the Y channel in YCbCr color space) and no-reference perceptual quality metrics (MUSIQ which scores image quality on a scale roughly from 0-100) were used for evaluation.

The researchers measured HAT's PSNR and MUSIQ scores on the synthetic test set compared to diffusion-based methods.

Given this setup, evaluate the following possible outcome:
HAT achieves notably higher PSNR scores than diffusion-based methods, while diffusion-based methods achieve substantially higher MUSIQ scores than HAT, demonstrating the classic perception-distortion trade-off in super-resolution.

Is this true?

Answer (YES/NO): NO